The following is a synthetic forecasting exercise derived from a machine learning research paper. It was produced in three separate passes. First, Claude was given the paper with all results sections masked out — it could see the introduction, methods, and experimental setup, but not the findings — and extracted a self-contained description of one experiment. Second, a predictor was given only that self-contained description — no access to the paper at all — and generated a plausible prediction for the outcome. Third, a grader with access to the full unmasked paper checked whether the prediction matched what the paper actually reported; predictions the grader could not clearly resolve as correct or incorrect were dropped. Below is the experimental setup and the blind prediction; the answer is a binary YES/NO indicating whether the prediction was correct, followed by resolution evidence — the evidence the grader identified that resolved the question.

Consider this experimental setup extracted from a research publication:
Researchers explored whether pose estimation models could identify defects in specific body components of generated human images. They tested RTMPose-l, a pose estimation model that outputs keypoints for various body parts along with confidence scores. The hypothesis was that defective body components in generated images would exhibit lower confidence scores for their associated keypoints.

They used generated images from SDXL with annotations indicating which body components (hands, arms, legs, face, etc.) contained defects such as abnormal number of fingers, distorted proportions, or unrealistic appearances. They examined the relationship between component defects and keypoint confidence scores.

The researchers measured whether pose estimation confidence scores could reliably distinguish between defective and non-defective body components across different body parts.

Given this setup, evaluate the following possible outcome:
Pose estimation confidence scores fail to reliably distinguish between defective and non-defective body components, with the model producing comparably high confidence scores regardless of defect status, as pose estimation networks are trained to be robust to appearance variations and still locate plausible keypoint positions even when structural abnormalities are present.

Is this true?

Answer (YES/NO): NO